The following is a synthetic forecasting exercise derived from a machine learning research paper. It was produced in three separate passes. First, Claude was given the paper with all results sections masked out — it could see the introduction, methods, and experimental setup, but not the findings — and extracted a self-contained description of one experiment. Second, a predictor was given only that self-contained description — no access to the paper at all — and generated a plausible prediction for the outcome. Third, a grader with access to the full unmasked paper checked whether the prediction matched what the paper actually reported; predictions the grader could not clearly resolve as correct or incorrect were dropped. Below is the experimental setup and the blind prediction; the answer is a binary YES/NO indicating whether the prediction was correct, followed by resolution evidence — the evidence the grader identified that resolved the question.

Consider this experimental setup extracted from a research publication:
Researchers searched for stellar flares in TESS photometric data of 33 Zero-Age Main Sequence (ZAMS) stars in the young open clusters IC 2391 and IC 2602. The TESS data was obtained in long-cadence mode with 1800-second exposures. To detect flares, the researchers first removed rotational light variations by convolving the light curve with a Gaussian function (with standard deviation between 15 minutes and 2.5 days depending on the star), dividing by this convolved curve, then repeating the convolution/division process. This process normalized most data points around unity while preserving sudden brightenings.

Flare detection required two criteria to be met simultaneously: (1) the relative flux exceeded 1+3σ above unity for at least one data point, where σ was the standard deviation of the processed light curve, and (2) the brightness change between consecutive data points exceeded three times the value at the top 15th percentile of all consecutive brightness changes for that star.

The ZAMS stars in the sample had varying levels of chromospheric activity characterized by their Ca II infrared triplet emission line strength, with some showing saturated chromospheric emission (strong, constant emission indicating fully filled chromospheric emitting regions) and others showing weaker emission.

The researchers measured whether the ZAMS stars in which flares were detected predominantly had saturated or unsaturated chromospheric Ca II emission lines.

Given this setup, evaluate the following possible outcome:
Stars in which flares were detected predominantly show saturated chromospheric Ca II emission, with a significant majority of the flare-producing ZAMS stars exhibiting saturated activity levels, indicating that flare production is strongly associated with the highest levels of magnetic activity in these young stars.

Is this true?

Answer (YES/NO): YES